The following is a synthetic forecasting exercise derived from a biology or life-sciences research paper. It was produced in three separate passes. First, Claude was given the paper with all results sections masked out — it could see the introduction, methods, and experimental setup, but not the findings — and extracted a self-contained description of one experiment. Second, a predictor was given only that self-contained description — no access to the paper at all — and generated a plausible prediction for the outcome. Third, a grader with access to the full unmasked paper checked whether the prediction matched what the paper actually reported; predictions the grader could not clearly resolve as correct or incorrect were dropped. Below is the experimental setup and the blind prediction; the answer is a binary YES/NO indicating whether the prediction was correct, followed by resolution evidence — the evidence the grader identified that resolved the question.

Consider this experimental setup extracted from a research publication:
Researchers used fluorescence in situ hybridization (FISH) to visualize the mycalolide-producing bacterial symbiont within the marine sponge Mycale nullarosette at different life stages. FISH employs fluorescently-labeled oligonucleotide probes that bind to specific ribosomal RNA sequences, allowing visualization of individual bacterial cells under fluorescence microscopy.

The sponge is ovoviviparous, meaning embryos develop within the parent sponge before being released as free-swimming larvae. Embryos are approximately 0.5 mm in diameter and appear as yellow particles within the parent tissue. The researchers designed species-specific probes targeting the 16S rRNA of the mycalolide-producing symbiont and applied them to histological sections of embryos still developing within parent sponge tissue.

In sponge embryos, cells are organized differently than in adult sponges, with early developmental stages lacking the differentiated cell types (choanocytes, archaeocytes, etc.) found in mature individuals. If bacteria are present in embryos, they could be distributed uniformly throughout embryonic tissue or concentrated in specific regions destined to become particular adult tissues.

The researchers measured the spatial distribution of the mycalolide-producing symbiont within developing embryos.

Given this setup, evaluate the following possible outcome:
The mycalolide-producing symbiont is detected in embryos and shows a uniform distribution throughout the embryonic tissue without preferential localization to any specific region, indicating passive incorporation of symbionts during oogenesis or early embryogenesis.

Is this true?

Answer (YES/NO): NO